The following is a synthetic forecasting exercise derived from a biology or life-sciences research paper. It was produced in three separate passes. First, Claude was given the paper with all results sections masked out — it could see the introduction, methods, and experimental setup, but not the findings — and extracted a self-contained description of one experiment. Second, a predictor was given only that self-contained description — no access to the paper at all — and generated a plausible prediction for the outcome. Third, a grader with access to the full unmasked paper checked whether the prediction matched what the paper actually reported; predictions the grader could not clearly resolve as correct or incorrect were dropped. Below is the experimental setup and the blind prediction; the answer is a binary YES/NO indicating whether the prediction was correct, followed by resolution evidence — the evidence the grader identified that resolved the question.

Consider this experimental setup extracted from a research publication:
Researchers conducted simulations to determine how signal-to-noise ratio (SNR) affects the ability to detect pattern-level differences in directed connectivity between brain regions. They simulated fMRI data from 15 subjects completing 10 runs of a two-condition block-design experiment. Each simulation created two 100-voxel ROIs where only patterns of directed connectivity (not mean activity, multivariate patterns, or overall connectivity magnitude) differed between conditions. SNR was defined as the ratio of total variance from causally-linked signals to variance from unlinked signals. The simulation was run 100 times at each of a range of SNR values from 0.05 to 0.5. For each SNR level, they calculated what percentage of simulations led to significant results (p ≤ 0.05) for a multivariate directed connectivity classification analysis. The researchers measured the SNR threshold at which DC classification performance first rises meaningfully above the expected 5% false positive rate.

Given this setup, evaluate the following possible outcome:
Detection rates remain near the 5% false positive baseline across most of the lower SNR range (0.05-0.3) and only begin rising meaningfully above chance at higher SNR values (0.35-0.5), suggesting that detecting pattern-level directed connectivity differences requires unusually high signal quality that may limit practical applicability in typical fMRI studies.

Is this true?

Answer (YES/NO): NO